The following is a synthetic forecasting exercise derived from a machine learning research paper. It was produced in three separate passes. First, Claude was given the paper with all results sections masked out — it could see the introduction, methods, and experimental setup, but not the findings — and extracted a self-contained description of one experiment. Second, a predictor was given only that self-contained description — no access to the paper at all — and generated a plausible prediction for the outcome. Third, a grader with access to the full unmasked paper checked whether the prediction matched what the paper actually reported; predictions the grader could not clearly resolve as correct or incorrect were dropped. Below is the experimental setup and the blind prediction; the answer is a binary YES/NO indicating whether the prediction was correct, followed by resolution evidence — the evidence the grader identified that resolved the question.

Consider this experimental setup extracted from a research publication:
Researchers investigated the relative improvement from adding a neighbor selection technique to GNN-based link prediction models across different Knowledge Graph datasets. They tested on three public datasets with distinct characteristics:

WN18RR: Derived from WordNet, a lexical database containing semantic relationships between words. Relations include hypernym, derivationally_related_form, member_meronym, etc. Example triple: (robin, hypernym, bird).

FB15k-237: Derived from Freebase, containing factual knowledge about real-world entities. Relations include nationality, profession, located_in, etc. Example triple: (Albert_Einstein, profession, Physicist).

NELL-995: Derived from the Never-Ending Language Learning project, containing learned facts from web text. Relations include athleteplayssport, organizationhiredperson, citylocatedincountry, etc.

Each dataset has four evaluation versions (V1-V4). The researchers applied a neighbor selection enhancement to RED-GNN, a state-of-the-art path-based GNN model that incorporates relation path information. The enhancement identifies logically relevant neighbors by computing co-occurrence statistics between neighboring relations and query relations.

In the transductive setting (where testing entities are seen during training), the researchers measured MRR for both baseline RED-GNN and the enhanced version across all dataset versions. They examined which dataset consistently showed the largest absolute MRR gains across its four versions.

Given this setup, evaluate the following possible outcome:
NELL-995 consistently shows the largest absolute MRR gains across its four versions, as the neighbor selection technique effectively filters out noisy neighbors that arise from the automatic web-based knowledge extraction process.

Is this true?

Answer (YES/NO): NO